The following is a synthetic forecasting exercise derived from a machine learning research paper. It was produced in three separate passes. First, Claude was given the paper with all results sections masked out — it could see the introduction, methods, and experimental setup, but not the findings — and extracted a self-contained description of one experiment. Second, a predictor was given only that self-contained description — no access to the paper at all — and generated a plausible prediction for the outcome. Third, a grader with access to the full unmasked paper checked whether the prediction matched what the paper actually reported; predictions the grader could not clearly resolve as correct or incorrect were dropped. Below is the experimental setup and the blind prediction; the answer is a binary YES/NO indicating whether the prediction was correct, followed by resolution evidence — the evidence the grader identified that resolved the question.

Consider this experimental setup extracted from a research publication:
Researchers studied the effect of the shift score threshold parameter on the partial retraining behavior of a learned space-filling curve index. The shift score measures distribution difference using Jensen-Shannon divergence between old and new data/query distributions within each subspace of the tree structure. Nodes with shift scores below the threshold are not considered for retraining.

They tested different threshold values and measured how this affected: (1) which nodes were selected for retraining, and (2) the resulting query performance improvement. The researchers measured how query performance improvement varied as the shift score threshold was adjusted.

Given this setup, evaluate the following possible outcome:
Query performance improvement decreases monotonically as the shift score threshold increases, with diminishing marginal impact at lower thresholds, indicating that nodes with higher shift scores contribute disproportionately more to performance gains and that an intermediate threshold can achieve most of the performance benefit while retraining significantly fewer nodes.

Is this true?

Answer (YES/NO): NO